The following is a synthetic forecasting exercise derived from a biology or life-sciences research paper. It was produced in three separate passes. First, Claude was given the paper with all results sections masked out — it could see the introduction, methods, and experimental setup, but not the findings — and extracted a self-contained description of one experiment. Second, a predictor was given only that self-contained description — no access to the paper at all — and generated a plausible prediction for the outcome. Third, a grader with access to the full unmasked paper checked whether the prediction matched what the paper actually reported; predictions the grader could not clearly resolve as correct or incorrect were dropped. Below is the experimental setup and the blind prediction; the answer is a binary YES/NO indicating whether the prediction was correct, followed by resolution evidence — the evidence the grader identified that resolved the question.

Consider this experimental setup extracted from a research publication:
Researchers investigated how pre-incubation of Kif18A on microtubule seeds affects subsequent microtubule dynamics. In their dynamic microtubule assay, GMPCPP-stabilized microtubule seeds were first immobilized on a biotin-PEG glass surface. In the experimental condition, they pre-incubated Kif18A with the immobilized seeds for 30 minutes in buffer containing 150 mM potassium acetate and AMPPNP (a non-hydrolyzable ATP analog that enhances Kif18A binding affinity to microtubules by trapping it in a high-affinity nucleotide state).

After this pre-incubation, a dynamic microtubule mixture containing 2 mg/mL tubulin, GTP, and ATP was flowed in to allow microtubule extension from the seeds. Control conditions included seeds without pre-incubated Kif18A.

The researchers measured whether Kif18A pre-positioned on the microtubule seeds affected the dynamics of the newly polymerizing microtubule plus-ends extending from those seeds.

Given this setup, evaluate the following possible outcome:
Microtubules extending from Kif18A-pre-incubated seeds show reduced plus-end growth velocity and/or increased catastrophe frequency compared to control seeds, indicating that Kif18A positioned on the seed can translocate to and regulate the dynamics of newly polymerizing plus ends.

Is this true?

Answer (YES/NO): YES